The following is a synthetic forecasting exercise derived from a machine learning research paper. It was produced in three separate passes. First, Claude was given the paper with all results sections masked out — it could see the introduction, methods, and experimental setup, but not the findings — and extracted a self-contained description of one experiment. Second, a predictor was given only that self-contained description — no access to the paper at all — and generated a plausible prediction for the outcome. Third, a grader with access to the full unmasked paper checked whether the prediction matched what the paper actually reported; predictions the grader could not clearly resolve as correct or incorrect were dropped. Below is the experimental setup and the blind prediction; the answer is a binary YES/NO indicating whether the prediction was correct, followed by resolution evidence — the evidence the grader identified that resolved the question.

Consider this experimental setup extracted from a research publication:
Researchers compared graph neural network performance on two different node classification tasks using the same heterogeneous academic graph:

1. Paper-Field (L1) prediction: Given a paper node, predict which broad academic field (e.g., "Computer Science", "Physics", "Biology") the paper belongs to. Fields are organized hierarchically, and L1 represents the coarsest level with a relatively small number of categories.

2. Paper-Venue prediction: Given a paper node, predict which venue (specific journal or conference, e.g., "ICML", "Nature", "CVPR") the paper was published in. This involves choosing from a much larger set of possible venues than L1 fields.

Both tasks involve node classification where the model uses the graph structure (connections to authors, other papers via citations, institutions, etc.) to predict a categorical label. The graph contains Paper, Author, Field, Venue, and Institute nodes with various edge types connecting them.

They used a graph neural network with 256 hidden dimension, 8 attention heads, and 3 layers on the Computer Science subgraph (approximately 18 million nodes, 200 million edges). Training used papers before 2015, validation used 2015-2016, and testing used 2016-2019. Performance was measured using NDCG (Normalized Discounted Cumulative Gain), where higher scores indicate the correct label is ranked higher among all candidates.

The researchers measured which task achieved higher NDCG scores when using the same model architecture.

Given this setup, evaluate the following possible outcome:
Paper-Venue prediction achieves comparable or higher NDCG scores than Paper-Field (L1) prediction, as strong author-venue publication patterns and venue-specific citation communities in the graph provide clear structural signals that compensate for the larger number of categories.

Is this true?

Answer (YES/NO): NO